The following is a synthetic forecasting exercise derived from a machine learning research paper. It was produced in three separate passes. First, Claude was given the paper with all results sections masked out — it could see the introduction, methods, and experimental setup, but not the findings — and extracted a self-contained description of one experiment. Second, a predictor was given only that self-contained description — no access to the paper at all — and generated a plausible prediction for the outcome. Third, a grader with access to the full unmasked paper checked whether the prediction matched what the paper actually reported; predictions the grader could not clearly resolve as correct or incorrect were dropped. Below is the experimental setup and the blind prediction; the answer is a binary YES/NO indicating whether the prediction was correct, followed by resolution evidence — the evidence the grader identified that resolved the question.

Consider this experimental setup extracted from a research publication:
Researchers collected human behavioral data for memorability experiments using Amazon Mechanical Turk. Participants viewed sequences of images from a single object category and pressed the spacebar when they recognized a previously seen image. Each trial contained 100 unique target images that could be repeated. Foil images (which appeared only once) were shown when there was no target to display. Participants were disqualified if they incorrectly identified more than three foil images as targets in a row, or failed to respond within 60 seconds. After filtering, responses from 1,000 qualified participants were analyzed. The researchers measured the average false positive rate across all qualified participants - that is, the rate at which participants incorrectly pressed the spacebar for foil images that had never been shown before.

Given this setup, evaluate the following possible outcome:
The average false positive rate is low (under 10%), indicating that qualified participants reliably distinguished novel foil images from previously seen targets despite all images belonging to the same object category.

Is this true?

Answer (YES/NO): NO